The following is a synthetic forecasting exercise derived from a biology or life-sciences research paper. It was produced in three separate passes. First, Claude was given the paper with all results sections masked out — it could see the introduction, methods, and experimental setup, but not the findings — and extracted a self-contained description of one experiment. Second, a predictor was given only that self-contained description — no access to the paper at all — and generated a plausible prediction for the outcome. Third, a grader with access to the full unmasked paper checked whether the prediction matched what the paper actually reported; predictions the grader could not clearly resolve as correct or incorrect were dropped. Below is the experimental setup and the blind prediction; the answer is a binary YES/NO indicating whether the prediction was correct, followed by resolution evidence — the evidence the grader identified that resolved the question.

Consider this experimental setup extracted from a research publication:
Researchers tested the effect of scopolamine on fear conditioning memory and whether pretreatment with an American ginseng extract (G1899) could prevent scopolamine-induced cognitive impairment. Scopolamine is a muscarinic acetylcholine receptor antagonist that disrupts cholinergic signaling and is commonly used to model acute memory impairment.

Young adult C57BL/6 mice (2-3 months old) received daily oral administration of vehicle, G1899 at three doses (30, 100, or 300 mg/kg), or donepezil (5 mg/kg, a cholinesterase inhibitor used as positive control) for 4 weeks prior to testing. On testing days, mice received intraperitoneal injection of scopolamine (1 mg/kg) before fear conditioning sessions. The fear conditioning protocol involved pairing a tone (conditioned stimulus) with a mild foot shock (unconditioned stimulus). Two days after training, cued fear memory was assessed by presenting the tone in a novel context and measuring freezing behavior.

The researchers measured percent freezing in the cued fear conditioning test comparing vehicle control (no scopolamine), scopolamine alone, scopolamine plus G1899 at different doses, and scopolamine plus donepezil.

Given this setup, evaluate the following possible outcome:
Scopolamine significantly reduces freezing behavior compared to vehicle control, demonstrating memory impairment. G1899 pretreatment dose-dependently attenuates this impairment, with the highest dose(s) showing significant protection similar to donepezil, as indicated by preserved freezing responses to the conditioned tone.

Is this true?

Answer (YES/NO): NO